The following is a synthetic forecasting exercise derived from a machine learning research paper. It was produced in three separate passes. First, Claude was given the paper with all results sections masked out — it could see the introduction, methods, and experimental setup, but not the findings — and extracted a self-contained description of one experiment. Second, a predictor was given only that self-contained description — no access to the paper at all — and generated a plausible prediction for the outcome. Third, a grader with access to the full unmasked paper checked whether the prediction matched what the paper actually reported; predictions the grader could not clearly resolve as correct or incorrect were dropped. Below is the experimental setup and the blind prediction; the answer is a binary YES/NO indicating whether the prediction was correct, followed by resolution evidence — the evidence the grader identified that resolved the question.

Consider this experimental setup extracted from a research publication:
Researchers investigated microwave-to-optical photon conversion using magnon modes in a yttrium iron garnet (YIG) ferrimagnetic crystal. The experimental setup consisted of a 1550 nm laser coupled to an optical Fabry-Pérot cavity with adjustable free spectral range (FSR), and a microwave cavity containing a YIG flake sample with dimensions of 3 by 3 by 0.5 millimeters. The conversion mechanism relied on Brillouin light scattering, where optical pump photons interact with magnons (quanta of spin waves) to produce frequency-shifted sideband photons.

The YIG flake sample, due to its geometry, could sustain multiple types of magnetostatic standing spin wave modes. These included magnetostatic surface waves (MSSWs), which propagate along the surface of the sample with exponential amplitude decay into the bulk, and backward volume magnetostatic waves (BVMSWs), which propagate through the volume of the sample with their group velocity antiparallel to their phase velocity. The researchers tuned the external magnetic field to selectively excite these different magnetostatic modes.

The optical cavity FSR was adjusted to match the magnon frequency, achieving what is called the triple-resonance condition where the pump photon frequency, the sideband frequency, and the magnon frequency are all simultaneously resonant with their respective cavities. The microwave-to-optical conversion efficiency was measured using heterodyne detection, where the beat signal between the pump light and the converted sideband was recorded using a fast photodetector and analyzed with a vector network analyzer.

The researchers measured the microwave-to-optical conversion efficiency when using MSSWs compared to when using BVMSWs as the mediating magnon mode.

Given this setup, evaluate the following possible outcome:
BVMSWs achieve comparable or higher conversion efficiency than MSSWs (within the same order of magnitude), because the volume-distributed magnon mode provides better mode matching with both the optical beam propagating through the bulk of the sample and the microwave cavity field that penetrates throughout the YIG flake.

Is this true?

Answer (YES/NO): NO